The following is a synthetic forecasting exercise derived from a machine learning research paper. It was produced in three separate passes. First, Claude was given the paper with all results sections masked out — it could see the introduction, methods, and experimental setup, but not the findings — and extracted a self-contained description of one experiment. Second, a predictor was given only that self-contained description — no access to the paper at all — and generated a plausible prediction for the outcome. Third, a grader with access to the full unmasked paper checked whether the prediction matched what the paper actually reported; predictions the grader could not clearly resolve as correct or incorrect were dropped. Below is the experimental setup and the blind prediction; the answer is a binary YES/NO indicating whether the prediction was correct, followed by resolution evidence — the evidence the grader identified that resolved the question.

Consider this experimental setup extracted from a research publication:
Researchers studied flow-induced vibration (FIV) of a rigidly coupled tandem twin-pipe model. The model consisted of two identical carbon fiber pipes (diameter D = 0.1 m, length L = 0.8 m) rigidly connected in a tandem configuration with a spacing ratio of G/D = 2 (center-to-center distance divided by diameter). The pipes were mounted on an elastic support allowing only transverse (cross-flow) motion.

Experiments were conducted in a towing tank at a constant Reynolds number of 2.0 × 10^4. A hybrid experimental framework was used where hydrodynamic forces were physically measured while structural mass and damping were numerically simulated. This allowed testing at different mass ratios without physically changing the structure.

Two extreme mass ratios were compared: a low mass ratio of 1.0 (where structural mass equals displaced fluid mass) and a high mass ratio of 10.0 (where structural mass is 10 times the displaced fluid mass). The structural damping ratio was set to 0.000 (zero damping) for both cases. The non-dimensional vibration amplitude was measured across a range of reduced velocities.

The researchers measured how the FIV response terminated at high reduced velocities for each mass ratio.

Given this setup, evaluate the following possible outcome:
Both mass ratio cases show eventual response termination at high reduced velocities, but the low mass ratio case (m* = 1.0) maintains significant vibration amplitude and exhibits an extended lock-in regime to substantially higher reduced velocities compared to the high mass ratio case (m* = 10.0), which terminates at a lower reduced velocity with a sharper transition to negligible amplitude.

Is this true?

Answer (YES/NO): NO